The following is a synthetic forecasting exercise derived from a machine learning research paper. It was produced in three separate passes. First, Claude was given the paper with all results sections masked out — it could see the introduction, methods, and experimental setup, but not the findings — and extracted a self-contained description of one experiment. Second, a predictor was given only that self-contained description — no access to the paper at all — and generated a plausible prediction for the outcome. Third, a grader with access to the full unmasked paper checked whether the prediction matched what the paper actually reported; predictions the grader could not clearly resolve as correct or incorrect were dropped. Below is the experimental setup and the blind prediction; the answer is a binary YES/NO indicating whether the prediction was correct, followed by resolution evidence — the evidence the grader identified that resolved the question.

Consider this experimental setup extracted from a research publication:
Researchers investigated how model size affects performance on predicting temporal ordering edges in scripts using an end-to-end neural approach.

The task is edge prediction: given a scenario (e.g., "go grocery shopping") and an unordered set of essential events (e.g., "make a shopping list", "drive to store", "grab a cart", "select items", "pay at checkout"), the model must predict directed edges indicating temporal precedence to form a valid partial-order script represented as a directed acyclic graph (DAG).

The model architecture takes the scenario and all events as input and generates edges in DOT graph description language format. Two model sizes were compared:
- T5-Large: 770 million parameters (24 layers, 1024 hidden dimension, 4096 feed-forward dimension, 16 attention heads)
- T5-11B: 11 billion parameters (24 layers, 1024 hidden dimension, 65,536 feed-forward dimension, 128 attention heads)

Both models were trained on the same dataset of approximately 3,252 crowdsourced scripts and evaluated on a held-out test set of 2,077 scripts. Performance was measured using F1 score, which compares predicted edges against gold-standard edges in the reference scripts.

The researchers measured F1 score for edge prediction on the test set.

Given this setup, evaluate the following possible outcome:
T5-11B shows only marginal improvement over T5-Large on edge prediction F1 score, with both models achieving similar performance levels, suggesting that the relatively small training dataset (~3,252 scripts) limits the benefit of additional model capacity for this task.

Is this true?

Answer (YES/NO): NO